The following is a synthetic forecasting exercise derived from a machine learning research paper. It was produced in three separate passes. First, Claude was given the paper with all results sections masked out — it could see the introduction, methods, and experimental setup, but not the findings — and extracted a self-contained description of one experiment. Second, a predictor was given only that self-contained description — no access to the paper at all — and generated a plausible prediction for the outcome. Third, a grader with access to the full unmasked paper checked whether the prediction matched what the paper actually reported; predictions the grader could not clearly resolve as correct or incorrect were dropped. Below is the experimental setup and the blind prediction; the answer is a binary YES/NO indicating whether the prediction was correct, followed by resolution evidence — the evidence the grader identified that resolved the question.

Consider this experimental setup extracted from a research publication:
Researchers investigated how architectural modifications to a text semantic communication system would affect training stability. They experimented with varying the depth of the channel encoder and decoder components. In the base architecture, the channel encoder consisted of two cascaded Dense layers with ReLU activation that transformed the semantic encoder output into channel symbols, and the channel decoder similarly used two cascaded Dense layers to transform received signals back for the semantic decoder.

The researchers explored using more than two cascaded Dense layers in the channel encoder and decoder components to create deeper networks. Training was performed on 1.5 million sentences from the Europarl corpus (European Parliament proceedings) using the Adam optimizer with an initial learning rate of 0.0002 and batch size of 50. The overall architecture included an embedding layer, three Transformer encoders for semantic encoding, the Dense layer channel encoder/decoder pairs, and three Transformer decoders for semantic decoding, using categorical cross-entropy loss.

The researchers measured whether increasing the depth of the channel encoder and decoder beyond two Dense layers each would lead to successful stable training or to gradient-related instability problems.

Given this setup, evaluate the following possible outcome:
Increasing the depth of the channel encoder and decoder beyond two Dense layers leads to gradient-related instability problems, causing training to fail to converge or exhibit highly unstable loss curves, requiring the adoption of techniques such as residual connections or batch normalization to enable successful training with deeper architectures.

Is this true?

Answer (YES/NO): NO